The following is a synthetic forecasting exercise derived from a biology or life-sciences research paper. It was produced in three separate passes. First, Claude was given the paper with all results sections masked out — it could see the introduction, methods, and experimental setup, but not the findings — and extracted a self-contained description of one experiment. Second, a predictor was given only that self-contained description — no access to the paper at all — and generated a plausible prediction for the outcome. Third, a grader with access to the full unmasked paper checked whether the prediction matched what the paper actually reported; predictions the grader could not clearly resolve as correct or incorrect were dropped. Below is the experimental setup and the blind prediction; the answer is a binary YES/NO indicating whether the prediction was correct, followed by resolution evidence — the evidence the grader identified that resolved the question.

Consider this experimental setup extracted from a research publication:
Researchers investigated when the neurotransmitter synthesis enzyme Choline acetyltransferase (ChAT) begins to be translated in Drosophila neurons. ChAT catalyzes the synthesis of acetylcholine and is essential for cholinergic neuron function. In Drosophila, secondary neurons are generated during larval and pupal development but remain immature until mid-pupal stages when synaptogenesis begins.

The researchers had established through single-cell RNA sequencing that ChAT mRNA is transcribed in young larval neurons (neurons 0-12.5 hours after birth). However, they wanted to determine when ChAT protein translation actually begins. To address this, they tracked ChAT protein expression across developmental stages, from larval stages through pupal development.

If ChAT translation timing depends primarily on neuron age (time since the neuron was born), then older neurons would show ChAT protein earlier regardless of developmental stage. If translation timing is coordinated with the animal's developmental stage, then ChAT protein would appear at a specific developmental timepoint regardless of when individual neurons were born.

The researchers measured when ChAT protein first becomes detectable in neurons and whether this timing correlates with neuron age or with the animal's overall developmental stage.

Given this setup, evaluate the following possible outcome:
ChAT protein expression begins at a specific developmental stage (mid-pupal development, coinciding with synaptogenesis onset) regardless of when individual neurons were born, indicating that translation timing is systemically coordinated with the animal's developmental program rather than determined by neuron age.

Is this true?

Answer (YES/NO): YES